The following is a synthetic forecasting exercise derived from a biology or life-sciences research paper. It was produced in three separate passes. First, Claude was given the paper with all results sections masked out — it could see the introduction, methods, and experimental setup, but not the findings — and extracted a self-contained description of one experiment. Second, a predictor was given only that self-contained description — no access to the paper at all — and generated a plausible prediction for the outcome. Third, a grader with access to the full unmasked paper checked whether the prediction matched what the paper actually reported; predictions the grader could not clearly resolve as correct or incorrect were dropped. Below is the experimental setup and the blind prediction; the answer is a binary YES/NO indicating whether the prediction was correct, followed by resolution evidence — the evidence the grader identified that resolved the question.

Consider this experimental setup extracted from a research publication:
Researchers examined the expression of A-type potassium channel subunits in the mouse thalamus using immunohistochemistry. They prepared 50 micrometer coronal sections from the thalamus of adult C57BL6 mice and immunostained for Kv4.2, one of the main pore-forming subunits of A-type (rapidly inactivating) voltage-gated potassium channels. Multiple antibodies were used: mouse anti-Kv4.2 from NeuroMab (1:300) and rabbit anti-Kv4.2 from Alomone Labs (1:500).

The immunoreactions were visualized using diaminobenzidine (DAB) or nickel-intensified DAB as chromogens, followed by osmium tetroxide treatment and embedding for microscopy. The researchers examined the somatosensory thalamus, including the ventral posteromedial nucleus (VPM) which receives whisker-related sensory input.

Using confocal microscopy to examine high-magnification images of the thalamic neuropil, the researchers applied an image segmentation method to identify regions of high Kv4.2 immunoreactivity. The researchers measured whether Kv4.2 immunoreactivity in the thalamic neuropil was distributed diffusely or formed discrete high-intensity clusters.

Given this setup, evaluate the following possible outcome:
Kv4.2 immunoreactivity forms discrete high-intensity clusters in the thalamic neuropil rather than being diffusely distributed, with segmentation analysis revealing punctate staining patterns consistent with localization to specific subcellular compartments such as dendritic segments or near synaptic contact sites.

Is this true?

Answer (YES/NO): NO